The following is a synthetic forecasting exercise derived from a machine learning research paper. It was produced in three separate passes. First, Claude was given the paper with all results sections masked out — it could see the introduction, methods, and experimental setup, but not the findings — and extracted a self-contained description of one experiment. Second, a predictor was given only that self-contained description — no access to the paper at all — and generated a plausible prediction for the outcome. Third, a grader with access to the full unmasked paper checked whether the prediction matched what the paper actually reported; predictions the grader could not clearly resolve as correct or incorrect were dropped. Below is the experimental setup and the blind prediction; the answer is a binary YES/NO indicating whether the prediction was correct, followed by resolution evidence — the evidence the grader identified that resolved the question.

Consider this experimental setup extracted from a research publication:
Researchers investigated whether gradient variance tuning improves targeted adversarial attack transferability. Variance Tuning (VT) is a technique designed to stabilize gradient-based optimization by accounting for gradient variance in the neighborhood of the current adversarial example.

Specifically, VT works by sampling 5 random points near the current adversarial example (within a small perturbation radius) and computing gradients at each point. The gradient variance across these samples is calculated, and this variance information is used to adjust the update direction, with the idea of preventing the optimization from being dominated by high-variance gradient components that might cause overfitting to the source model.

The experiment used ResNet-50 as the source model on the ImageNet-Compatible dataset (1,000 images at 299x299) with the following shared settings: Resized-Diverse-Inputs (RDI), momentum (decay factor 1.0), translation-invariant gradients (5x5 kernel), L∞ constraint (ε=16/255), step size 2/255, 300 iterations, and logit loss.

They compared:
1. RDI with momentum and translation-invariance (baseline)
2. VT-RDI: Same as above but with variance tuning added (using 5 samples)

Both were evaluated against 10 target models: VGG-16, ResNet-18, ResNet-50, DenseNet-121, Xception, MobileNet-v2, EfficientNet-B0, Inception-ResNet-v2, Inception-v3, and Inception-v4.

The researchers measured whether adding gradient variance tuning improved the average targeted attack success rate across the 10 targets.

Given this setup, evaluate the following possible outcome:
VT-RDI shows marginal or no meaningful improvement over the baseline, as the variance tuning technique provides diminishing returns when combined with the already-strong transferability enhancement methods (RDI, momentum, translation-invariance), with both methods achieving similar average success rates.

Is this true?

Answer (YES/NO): NO